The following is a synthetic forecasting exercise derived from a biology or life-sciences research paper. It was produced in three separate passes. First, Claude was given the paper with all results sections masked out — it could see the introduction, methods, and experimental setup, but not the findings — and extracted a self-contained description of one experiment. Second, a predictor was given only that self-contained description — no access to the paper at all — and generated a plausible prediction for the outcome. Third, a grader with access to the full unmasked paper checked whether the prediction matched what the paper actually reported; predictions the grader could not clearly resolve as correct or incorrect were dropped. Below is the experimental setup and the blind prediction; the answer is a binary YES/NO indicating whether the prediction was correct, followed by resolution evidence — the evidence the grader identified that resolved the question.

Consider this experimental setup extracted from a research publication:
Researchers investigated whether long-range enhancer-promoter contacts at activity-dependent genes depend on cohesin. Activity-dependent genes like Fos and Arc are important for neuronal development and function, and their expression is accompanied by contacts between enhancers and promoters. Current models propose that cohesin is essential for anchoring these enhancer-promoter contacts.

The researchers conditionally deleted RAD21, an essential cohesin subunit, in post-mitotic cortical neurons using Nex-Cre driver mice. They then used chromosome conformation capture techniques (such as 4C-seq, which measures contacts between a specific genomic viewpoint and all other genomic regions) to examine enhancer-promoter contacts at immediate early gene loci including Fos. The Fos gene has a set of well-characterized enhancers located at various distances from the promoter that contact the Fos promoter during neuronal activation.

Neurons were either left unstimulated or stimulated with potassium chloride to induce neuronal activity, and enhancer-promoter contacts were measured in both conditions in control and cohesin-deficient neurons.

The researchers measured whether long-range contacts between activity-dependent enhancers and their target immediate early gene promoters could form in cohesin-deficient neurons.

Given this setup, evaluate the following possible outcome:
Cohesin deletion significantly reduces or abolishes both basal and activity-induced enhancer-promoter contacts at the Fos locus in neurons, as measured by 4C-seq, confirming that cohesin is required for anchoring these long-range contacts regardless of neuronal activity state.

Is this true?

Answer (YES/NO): NO